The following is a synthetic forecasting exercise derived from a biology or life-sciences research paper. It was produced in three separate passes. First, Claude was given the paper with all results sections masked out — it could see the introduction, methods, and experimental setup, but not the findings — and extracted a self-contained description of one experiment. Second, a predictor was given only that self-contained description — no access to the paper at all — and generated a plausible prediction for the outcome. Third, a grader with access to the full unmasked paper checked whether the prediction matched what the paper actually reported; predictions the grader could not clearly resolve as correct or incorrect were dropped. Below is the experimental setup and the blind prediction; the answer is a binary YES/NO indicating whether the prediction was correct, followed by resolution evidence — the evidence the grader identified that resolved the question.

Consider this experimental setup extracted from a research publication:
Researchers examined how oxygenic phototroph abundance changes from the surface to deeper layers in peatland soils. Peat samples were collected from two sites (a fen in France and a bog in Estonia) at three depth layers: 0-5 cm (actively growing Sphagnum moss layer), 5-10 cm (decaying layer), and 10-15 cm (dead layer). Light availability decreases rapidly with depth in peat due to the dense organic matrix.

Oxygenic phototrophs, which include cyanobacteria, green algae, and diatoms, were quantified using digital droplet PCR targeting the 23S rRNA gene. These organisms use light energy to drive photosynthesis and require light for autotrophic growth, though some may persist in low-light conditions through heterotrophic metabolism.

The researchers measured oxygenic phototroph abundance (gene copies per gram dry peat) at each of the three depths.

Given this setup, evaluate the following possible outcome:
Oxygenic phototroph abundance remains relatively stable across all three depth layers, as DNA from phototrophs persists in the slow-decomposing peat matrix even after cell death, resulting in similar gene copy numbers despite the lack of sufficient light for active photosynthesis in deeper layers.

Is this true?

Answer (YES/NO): NO